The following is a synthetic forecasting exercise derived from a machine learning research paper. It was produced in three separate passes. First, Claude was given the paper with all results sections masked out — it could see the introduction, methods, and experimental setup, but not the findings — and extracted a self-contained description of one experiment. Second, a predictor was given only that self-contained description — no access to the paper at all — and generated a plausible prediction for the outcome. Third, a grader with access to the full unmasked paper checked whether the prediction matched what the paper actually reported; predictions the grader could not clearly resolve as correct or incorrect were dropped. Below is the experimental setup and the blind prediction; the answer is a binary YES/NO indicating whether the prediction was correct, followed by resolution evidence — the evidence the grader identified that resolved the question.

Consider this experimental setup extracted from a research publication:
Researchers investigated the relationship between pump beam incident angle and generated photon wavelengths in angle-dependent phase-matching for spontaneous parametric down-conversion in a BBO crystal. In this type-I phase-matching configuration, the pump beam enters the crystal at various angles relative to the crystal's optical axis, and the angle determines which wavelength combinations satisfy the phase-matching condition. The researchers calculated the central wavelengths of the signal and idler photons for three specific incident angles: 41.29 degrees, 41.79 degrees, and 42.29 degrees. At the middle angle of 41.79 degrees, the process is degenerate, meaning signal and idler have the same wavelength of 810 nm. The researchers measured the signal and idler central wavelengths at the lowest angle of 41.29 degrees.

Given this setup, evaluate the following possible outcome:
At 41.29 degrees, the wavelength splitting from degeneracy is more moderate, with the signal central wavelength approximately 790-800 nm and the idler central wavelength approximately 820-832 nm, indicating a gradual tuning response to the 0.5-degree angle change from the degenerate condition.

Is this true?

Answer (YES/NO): YES